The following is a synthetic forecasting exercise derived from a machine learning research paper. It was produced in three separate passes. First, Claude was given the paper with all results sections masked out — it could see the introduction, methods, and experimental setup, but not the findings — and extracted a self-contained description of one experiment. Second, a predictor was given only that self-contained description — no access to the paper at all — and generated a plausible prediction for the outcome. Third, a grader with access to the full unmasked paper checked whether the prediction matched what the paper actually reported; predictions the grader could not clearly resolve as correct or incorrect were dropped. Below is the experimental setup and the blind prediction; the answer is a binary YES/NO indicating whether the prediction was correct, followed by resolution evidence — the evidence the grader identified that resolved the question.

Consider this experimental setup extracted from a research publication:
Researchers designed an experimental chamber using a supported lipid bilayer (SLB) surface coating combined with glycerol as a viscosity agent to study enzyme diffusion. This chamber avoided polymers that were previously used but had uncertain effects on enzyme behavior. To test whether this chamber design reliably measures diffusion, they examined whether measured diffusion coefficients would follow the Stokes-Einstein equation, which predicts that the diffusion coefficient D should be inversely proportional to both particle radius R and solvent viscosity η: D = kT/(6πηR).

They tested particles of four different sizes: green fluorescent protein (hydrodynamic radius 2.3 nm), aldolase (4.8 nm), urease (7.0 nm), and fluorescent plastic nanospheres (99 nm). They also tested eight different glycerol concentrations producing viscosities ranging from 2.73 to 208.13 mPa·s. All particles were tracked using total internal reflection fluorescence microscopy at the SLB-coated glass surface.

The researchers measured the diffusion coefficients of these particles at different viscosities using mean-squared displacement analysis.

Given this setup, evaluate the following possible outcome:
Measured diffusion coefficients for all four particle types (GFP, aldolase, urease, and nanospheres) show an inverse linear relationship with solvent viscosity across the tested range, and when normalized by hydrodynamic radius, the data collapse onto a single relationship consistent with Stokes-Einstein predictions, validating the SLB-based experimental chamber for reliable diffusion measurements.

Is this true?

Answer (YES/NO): NO